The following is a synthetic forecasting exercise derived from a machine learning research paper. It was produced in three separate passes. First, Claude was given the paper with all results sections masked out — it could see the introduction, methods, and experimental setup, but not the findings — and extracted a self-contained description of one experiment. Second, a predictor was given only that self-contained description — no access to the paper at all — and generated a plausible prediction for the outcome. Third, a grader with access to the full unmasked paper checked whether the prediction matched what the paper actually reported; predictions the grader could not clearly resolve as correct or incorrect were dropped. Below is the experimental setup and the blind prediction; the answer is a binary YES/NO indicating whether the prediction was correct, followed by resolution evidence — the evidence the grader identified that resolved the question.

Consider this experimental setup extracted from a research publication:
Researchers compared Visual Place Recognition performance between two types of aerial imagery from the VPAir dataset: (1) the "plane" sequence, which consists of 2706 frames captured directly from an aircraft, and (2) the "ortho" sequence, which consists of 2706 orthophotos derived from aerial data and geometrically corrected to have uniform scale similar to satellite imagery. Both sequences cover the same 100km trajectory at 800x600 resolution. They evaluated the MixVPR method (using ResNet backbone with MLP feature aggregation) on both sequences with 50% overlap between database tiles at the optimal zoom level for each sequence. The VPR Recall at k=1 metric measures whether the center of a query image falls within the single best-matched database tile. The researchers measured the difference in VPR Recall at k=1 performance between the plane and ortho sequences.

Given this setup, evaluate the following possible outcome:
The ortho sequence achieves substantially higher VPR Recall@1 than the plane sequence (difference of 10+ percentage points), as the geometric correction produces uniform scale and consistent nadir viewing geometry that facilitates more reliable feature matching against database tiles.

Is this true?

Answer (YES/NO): YES